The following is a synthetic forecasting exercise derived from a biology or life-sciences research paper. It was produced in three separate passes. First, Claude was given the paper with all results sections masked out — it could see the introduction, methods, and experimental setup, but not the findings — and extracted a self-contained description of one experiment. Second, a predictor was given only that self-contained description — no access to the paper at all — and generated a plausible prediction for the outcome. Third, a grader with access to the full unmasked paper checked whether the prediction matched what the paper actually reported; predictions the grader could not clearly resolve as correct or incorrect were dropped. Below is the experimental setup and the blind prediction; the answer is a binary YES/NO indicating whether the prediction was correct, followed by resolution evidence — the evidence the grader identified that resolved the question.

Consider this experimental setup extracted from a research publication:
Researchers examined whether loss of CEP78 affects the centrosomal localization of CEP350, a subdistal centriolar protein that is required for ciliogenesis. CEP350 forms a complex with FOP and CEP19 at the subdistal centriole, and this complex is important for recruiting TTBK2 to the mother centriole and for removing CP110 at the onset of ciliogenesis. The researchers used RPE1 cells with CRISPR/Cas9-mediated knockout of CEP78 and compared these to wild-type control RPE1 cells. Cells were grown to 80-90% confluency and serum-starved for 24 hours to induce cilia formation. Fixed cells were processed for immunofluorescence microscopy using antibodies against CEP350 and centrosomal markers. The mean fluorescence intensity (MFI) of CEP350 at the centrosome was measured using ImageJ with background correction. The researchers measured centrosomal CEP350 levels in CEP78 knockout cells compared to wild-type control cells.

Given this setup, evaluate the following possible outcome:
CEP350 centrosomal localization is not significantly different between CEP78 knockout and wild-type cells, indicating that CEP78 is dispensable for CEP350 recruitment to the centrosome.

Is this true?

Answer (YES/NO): NO